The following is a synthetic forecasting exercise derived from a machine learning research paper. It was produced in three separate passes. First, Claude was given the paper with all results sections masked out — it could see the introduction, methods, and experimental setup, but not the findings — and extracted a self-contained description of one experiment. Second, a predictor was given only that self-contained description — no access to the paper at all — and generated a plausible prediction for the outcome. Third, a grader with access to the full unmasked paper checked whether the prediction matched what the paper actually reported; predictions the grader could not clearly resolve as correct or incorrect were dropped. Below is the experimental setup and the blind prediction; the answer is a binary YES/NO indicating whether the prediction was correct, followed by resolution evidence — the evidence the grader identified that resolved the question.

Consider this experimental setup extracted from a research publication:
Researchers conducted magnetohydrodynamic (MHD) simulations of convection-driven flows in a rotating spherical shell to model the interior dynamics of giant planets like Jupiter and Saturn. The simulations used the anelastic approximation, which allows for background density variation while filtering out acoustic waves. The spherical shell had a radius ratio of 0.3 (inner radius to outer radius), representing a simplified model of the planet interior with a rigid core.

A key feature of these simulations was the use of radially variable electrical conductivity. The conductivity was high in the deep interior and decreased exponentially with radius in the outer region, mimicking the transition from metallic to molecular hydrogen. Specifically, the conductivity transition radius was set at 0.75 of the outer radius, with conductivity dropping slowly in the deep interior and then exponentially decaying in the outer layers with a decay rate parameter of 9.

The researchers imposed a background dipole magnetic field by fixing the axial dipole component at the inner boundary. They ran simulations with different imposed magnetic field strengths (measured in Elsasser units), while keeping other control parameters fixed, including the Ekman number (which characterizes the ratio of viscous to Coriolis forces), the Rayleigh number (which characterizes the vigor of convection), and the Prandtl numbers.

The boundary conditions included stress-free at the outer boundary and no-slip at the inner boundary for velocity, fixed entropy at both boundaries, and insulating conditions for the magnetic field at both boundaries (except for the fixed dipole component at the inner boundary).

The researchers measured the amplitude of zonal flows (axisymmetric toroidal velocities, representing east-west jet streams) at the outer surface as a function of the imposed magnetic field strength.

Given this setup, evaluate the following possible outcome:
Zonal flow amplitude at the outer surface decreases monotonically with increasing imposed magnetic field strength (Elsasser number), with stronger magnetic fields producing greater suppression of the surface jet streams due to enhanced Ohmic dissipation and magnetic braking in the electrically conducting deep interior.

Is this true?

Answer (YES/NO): YES